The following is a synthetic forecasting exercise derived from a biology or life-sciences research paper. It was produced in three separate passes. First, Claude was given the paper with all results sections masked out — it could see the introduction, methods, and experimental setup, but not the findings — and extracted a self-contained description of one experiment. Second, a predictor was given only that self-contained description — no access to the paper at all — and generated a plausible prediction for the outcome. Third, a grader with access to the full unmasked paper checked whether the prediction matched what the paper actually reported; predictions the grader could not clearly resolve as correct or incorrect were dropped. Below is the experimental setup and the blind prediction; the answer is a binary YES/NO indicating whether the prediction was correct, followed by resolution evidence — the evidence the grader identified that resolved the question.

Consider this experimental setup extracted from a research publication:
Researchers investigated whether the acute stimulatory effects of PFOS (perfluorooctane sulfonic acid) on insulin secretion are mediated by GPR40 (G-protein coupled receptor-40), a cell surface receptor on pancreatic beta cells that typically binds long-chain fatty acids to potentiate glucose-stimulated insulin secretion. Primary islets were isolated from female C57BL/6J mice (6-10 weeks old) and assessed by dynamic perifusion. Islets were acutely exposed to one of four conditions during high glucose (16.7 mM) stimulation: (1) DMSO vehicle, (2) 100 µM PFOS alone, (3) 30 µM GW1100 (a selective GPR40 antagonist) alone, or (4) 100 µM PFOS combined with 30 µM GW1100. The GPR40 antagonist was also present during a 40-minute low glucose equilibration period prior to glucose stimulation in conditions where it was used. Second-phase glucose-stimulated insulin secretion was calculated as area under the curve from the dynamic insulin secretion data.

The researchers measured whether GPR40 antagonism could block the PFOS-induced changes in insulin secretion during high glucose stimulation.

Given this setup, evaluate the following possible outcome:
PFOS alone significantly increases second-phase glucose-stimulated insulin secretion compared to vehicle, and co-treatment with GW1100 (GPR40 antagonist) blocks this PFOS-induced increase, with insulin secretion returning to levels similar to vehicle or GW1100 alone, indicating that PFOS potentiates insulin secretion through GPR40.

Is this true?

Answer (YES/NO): NO